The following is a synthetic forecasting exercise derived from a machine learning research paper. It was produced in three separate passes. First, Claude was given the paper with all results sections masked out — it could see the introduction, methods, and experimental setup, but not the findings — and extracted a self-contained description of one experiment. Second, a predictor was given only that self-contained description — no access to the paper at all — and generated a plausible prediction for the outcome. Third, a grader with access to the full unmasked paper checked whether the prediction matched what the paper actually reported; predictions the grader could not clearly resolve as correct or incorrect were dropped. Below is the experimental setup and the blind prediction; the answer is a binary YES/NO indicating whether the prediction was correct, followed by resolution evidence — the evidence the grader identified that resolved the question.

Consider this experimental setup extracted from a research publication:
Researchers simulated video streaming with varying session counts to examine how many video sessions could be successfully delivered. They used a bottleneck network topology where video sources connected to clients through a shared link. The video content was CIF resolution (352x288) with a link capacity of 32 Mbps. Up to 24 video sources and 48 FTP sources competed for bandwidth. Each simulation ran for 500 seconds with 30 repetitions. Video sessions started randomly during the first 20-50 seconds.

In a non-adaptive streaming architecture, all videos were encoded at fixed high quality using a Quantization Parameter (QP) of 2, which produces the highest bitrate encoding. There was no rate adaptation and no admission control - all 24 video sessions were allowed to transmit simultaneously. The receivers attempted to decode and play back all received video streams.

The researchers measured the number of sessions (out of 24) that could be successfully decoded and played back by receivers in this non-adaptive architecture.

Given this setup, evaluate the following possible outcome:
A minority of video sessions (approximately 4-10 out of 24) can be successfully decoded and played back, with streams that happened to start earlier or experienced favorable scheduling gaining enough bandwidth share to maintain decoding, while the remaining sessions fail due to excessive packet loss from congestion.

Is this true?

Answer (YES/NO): NO